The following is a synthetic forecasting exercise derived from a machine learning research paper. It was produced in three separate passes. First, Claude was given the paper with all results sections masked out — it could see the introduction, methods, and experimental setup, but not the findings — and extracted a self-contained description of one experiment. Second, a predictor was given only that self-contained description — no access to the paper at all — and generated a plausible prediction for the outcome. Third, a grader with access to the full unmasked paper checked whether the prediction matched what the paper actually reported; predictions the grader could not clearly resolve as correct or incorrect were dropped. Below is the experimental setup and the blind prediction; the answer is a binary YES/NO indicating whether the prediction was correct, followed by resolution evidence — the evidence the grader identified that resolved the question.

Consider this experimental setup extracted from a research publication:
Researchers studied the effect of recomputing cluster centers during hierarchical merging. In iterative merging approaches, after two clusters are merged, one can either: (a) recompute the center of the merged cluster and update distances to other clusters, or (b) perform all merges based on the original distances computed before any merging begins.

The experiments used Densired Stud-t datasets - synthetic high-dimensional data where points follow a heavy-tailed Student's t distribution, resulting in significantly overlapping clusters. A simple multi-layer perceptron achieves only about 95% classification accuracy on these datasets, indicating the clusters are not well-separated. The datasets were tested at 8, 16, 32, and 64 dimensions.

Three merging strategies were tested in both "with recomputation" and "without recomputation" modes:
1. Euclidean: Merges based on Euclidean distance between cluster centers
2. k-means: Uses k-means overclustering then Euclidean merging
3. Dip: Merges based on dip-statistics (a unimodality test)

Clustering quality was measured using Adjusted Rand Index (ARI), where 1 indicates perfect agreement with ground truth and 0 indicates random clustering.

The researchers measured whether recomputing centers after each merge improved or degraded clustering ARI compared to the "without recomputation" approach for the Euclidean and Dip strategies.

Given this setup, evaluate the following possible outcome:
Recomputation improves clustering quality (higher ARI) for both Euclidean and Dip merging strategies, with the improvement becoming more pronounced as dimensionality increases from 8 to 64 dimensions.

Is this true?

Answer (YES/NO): NO